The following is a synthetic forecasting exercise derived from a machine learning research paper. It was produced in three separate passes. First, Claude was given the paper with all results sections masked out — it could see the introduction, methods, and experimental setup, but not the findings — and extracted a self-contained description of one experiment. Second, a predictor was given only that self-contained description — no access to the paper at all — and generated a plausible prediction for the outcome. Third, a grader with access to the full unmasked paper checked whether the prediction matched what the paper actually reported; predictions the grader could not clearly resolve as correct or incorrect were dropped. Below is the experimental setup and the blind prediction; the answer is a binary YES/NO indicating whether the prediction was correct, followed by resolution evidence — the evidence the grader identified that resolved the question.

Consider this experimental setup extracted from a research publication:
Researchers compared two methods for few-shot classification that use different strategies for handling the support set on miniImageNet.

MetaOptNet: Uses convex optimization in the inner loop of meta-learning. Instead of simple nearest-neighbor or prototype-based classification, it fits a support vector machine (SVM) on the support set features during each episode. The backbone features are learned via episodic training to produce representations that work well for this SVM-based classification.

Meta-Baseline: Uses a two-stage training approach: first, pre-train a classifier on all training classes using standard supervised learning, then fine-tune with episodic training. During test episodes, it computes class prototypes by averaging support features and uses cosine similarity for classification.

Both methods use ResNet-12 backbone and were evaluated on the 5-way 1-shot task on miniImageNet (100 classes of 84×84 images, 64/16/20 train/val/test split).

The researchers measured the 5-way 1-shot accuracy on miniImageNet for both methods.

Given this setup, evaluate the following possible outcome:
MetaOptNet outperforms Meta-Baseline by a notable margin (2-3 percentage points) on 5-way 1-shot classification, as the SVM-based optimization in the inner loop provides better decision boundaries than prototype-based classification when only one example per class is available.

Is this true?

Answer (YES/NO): NO